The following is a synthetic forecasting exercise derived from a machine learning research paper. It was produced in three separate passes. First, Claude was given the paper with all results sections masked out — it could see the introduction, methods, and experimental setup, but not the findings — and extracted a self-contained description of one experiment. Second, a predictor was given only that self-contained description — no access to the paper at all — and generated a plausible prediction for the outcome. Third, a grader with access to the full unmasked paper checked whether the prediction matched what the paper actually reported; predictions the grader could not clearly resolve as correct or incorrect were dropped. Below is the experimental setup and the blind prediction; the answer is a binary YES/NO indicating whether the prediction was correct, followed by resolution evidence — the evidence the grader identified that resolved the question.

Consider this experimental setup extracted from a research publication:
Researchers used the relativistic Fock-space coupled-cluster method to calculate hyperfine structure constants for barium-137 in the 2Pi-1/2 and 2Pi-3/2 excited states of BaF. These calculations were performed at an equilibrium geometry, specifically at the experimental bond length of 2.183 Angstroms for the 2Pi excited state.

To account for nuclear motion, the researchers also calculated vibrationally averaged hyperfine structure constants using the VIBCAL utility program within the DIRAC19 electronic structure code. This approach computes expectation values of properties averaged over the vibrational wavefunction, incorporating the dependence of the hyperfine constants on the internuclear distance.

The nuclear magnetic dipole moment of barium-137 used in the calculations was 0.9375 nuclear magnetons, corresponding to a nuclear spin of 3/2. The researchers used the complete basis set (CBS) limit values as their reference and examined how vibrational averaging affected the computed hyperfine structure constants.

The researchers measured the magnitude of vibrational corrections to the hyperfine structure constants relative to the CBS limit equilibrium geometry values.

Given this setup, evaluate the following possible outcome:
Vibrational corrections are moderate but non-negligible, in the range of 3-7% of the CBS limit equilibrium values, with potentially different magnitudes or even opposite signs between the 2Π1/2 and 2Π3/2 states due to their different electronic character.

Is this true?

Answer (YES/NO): NO